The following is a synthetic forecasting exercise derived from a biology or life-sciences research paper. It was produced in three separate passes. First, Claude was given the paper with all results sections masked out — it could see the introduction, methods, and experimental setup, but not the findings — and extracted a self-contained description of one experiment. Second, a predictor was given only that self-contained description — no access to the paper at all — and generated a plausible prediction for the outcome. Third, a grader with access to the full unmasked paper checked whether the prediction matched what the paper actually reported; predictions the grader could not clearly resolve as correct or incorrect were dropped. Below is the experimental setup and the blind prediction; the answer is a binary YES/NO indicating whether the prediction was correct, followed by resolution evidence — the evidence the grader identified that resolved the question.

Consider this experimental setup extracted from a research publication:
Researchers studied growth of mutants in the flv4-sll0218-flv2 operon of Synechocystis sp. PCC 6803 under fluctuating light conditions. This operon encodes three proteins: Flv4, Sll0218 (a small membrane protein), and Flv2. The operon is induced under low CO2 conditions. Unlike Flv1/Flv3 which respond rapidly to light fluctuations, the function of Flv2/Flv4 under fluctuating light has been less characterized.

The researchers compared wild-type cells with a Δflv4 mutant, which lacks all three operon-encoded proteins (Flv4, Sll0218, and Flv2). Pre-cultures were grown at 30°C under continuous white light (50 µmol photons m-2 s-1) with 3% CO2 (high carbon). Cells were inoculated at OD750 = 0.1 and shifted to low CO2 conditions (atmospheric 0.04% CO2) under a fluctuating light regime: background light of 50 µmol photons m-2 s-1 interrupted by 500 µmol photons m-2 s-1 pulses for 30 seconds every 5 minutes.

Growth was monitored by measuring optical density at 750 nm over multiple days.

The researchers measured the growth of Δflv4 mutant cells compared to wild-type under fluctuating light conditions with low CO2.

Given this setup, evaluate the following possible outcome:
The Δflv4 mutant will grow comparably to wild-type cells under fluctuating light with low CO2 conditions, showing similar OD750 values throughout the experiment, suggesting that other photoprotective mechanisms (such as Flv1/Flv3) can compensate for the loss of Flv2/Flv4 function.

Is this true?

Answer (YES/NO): YES